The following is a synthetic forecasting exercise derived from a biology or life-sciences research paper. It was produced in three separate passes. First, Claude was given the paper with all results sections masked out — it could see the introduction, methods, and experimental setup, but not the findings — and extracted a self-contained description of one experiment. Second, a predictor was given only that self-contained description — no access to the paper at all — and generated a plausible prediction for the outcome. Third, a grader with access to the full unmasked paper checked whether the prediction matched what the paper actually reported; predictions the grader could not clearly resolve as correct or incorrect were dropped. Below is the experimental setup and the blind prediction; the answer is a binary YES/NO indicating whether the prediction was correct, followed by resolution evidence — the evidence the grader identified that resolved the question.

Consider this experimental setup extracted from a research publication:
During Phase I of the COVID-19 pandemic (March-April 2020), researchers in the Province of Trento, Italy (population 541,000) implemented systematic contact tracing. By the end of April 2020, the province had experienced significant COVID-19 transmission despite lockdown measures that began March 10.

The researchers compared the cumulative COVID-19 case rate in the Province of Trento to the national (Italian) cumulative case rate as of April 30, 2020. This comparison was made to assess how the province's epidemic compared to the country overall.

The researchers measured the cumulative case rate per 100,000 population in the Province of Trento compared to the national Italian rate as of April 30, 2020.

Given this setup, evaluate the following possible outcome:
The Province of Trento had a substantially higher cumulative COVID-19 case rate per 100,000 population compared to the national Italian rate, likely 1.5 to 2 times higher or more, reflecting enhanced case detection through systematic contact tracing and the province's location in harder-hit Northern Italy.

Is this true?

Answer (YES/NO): YES